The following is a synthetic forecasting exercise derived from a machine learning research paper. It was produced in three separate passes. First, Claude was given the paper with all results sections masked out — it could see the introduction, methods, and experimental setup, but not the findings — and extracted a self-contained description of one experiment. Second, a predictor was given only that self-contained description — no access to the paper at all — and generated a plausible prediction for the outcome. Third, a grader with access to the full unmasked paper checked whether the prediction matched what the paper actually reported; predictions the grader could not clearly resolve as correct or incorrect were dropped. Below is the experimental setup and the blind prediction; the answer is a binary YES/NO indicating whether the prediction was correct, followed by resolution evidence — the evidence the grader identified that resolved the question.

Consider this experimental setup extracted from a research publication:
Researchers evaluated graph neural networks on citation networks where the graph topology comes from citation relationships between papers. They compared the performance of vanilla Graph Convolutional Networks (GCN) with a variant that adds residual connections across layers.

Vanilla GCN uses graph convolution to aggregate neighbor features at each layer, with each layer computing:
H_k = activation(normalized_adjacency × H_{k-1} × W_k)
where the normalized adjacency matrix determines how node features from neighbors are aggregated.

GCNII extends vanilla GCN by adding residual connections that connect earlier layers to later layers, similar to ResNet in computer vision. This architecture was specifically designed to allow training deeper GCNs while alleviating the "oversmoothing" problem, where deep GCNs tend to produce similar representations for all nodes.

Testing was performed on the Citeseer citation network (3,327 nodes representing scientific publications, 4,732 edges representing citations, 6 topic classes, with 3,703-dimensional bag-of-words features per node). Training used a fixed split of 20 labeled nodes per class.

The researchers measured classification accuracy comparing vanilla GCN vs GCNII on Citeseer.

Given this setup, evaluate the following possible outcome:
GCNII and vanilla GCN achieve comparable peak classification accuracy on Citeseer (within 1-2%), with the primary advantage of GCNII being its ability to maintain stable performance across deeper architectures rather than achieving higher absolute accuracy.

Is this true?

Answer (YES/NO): NO